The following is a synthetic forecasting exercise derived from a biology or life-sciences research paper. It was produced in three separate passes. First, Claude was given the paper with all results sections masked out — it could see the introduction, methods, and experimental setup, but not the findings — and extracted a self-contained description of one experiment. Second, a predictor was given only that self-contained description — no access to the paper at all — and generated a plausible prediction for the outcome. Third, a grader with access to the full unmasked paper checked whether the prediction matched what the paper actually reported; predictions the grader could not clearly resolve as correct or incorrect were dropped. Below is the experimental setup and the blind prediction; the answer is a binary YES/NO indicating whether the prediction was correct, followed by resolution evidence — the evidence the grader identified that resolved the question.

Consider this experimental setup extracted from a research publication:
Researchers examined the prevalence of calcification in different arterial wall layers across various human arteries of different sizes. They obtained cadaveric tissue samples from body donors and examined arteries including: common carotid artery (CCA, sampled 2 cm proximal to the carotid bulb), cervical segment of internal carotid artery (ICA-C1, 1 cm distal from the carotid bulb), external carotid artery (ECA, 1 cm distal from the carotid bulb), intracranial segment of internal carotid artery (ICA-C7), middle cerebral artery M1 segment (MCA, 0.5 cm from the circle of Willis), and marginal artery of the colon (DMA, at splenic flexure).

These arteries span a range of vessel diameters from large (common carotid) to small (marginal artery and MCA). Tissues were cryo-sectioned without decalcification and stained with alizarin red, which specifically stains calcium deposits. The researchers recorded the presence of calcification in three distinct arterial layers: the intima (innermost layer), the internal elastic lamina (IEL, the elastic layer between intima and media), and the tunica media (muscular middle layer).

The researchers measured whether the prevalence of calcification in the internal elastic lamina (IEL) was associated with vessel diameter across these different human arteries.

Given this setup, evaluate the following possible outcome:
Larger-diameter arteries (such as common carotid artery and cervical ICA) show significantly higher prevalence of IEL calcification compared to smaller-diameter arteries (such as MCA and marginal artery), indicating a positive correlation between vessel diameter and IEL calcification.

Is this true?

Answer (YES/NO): NO